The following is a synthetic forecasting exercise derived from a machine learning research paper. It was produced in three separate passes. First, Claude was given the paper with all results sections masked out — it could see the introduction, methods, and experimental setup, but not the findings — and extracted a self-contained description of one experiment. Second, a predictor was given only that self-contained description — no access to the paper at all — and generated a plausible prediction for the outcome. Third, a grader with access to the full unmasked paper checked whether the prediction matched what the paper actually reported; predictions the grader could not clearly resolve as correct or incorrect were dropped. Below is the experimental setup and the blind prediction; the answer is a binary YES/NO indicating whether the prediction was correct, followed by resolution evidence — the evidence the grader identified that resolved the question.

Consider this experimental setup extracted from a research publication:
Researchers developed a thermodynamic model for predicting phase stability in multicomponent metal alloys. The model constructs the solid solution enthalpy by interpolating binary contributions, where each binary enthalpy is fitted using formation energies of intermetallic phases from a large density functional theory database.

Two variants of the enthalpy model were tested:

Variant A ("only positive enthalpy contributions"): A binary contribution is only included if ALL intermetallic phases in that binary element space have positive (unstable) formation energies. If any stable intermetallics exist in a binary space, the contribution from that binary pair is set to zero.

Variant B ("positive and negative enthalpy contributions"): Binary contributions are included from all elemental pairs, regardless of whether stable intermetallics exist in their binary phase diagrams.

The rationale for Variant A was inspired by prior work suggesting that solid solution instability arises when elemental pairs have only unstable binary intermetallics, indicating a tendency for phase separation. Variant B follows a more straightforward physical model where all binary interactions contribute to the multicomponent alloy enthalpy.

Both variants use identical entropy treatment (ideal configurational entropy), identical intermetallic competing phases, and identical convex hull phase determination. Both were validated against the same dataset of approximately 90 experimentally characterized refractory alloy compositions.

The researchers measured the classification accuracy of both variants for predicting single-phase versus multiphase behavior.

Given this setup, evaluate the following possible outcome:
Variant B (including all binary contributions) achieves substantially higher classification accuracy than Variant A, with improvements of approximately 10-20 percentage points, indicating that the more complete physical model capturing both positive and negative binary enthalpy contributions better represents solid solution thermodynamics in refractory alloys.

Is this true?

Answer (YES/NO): NO